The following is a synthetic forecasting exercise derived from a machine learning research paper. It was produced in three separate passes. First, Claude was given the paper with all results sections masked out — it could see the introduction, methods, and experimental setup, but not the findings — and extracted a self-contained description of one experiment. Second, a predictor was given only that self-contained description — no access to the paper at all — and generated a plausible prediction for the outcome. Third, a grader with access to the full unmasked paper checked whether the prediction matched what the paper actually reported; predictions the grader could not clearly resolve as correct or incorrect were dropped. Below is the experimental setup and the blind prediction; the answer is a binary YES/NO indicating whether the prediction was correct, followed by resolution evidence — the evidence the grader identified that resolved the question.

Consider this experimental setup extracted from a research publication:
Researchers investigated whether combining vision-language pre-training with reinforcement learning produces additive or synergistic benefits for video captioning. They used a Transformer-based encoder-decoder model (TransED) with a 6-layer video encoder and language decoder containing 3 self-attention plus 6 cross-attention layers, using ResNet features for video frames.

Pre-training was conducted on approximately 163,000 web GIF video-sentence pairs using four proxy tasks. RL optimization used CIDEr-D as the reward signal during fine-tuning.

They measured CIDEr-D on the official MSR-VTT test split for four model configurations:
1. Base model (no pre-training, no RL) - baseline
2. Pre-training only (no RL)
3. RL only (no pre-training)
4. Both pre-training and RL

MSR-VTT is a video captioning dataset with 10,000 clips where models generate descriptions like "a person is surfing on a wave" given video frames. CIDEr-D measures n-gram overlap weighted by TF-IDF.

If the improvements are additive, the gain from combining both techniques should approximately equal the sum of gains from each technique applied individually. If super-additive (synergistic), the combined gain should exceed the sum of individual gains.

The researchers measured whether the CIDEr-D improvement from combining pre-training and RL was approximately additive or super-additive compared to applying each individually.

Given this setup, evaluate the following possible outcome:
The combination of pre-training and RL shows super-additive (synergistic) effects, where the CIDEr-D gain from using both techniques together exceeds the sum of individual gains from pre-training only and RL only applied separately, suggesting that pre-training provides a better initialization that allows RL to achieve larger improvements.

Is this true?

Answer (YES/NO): NO